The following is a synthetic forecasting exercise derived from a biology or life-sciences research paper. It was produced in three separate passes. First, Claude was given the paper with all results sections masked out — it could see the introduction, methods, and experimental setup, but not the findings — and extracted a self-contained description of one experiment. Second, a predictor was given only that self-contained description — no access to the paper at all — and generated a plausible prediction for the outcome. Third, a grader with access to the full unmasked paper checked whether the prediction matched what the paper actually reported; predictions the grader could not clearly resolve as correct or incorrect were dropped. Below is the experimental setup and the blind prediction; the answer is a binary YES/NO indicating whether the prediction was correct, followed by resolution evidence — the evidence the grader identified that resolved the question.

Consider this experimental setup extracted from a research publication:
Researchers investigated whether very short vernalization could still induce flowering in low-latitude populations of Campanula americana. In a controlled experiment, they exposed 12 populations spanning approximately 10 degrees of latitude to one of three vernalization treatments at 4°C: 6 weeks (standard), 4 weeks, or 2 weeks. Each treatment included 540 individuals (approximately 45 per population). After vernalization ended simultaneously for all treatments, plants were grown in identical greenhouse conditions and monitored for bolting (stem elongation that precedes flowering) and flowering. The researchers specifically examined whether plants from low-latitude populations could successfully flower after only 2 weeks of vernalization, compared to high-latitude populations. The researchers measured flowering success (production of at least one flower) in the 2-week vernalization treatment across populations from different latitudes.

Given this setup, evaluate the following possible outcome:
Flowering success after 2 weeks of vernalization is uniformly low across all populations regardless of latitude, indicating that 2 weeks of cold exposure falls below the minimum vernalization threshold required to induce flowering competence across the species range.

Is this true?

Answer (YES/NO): NO